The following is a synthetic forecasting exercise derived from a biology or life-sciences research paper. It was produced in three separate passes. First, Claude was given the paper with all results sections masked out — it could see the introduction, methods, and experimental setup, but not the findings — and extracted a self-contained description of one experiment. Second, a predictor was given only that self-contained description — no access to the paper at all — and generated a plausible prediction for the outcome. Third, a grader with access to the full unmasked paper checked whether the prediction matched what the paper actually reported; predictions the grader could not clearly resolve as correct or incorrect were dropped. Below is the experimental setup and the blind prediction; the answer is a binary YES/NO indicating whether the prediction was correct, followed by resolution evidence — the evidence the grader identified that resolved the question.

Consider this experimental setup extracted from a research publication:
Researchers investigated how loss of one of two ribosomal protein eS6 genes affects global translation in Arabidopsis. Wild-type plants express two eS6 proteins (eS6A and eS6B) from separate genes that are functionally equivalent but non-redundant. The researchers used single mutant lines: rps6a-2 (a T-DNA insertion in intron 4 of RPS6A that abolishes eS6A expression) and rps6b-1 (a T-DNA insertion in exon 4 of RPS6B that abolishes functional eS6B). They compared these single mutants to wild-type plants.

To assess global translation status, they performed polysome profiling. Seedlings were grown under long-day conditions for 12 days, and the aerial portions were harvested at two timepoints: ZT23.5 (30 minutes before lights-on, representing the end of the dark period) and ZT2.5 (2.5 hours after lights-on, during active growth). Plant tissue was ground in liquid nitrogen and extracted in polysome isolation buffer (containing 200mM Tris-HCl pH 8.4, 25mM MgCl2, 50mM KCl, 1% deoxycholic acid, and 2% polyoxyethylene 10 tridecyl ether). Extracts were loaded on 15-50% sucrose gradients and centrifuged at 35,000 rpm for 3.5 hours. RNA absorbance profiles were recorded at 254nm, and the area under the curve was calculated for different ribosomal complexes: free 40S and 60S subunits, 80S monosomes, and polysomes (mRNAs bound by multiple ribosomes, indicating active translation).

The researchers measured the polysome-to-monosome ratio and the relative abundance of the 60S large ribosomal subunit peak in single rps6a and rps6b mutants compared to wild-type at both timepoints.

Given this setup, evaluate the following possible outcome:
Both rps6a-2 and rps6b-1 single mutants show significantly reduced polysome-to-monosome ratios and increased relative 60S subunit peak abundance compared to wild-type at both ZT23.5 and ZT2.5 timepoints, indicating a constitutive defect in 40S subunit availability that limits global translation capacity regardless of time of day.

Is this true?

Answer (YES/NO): NO